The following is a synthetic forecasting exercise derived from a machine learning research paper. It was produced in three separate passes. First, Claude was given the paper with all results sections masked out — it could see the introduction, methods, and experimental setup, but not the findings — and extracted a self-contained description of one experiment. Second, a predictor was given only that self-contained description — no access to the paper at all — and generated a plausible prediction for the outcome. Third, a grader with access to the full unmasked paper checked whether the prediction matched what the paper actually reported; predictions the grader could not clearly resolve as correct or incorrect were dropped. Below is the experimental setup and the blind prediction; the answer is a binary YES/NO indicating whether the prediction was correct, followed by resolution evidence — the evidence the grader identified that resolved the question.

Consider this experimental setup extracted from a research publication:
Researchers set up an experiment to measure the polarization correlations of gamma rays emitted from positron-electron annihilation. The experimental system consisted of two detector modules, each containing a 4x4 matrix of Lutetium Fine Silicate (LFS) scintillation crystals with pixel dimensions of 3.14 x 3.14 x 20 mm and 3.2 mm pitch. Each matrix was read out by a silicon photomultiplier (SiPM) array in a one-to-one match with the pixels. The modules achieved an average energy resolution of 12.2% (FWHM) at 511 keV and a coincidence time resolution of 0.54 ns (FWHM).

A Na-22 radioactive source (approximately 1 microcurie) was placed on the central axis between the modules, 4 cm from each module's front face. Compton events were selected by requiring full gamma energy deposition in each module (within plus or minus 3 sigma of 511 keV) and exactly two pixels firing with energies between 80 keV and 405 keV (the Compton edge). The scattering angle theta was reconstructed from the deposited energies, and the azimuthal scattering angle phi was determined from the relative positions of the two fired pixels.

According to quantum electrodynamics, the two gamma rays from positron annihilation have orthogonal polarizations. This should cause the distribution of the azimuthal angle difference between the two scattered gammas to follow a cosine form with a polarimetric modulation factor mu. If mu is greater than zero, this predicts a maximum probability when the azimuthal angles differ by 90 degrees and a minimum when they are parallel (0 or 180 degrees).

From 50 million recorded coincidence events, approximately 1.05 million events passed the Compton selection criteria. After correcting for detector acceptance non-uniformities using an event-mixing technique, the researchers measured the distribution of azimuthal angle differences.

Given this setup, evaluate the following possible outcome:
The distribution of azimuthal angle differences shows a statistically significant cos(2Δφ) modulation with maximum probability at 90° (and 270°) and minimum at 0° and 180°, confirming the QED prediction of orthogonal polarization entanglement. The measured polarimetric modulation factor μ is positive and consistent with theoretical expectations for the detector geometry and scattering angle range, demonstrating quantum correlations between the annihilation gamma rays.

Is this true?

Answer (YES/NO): YES